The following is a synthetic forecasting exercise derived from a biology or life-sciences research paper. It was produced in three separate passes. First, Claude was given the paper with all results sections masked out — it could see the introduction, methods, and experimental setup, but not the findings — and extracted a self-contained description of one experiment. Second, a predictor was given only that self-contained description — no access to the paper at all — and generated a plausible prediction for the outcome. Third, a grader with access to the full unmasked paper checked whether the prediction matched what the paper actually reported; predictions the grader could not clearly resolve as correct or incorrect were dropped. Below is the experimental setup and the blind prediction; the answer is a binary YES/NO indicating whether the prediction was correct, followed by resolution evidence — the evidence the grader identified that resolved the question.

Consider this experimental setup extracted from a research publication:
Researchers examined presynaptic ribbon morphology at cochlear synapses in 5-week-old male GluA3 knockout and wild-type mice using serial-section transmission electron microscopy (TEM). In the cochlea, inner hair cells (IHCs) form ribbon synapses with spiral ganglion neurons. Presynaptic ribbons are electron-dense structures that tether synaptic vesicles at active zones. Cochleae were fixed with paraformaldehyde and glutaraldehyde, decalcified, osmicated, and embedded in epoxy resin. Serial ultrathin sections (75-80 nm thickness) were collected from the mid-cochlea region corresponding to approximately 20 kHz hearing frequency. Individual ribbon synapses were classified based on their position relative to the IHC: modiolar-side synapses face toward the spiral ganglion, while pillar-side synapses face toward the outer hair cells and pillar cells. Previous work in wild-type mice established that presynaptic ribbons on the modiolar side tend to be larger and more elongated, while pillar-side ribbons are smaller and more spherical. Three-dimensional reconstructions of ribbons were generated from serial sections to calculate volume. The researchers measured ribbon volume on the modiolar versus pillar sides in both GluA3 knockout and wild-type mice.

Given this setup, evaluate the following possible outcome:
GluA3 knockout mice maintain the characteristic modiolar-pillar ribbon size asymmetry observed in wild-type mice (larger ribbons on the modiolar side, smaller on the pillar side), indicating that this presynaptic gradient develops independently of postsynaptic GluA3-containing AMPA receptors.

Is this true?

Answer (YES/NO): NO